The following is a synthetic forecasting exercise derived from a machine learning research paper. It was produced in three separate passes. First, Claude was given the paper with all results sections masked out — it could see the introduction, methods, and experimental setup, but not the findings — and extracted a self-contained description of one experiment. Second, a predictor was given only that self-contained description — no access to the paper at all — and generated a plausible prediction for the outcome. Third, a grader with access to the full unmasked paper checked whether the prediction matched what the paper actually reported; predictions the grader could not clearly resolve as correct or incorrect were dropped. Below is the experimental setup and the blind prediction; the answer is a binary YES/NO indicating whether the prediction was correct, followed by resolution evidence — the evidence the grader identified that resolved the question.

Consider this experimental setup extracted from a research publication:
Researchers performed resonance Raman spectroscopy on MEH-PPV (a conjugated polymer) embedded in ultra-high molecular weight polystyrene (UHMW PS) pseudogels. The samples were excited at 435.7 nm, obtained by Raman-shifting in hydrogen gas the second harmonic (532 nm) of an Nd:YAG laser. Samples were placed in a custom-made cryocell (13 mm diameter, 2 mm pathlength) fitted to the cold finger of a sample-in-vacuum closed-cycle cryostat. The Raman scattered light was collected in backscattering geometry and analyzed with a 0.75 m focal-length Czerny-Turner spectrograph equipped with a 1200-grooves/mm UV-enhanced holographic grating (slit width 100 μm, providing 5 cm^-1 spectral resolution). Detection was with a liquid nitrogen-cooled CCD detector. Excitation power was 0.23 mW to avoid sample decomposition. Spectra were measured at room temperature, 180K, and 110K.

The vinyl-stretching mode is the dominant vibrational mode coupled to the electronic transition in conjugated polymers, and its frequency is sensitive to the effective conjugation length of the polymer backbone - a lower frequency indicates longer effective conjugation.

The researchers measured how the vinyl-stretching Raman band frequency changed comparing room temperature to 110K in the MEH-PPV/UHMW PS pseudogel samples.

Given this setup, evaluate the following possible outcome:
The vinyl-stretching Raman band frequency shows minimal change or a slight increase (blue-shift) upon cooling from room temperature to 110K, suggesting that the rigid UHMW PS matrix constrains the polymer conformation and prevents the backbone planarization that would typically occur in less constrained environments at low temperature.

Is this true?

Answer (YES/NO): NO